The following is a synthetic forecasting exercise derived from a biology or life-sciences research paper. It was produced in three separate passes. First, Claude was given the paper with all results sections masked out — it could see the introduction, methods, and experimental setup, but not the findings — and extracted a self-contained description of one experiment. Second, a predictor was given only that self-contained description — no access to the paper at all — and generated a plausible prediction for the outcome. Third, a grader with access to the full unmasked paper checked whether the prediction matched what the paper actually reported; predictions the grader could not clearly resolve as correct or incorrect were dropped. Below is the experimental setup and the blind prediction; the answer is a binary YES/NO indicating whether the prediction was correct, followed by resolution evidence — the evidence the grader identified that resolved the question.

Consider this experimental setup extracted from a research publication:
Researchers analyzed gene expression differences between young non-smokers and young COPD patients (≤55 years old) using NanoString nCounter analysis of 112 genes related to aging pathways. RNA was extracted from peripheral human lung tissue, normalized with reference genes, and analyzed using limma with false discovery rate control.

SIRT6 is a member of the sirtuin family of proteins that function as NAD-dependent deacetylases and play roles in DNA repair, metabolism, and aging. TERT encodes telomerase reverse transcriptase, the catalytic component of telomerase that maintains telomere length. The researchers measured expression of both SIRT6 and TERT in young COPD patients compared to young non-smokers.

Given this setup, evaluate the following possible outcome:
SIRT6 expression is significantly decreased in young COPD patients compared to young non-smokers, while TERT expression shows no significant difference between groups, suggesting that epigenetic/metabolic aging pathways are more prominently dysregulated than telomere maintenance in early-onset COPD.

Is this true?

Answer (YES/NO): NO